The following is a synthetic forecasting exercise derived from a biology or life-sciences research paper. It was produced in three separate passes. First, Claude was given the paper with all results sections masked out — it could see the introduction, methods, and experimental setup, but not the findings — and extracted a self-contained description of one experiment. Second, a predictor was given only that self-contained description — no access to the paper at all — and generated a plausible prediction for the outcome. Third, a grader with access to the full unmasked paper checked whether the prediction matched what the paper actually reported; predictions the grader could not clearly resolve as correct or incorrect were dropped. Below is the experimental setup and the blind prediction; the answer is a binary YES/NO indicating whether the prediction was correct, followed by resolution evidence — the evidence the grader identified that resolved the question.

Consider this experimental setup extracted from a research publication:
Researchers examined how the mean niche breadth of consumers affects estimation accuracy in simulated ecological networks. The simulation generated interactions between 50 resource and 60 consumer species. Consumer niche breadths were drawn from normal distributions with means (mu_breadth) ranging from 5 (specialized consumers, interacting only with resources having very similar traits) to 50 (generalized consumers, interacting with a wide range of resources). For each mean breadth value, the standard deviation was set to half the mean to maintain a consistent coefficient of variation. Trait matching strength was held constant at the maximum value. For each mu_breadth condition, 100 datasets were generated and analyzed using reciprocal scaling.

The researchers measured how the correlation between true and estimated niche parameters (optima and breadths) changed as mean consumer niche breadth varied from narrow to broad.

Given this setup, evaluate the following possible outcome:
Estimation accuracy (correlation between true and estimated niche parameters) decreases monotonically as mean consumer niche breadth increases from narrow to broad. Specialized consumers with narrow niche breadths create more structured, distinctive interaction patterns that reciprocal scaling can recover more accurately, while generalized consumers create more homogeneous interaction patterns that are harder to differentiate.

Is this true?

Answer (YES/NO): NO